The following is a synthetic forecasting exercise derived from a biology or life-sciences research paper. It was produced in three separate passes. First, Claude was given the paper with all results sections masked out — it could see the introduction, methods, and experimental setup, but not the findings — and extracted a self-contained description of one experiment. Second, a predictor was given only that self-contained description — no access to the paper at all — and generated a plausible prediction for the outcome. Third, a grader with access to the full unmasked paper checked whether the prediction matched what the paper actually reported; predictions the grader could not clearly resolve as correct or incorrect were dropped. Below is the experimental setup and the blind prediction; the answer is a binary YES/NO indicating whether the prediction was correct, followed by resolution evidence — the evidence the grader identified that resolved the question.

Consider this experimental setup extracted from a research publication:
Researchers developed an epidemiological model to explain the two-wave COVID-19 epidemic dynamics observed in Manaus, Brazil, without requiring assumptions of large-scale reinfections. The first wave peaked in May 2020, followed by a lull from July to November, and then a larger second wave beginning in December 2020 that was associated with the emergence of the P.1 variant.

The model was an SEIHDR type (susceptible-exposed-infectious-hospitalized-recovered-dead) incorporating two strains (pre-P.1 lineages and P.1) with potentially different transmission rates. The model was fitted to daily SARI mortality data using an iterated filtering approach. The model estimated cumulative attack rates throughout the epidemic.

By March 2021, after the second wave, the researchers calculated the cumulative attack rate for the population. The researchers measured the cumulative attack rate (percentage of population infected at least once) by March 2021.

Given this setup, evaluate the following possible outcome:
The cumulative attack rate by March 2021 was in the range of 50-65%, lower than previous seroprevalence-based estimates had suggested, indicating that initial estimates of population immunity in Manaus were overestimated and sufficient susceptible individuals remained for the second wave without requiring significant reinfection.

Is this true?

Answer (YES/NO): NO